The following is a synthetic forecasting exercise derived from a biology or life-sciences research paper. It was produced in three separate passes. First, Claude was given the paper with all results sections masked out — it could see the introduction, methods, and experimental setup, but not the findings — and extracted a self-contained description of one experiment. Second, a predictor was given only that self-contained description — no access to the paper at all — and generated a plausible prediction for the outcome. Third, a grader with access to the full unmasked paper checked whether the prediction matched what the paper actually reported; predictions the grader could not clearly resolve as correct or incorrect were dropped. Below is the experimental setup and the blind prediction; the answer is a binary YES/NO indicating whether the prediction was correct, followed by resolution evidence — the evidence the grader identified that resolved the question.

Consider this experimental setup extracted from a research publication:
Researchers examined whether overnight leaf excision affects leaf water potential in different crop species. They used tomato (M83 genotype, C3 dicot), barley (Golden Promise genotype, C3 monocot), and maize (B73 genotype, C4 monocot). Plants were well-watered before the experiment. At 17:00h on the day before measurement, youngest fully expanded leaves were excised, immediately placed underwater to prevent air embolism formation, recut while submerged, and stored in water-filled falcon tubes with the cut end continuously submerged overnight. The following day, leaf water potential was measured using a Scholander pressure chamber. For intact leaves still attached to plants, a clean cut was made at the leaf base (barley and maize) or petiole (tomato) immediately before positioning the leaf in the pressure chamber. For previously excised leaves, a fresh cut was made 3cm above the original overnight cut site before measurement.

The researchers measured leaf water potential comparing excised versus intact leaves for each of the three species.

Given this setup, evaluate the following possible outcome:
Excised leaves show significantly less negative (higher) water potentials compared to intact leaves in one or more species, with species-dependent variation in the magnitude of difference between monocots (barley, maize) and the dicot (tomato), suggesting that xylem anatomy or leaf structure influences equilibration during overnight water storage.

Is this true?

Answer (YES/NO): NO